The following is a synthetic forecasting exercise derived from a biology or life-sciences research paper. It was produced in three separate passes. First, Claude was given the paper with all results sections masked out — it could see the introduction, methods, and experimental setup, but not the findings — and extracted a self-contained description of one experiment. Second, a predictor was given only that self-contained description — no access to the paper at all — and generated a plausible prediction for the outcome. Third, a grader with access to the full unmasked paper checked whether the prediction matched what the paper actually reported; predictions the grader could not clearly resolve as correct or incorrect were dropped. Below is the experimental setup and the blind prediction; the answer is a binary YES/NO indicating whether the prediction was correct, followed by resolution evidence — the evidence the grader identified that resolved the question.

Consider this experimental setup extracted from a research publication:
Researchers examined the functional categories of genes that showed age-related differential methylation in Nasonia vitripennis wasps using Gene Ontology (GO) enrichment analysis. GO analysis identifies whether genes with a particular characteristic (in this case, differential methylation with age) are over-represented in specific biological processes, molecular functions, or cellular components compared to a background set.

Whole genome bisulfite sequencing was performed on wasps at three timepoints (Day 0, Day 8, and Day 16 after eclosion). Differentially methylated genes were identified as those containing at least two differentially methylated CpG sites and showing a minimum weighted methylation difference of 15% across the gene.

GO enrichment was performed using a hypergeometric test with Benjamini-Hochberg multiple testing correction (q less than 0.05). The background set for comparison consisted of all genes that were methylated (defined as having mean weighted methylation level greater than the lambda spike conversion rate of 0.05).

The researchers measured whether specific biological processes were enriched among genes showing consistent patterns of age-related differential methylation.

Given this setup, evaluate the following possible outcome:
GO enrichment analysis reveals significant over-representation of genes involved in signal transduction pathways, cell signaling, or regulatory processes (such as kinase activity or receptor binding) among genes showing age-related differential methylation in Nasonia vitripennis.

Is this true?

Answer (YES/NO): YES